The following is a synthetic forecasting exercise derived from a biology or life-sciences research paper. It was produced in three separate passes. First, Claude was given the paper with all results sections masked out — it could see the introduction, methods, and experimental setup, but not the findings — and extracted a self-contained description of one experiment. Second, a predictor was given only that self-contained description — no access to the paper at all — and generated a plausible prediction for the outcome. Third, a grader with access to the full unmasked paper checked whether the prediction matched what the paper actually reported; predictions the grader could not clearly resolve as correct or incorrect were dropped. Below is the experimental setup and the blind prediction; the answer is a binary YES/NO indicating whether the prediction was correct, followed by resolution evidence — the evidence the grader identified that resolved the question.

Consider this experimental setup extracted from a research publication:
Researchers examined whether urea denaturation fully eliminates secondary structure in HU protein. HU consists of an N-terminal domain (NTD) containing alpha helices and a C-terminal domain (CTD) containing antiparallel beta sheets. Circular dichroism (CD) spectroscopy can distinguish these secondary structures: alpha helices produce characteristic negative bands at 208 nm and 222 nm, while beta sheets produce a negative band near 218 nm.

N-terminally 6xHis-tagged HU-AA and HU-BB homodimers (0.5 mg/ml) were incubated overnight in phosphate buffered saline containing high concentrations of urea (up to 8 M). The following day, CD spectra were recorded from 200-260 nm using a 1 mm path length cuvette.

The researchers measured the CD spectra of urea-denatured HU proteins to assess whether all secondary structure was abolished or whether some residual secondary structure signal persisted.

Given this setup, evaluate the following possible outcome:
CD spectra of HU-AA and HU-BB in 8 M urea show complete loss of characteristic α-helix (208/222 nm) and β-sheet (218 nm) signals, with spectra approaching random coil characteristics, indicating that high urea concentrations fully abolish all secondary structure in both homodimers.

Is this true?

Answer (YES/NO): NO